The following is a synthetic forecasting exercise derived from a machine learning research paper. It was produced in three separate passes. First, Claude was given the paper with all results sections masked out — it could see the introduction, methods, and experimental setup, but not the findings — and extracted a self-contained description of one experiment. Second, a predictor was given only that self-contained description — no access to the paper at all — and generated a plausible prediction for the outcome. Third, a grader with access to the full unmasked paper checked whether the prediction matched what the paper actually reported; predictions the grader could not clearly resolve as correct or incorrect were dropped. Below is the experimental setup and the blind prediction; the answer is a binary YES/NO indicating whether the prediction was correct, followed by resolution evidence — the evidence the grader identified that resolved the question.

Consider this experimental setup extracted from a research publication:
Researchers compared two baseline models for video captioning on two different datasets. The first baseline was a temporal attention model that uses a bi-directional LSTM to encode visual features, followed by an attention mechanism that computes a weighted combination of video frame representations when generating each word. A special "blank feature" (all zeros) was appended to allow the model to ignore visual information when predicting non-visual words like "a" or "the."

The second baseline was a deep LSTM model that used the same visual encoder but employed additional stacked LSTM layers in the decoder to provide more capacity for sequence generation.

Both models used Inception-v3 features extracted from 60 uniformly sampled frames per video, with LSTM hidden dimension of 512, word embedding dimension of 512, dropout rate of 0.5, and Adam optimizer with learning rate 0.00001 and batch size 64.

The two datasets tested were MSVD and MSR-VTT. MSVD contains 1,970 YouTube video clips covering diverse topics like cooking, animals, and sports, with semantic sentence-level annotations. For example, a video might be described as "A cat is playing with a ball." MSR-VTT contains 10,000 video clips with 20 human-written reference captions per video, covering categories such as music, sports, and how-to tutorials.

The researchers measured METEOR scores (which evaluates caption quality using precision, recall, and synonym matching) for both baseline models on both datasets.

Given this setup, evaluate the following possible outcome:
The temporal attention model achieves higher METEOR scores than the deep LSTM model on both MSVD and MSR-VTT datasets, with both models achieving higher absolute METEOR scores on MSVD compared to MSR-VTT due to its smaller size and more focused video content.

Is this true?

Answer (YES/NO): NO